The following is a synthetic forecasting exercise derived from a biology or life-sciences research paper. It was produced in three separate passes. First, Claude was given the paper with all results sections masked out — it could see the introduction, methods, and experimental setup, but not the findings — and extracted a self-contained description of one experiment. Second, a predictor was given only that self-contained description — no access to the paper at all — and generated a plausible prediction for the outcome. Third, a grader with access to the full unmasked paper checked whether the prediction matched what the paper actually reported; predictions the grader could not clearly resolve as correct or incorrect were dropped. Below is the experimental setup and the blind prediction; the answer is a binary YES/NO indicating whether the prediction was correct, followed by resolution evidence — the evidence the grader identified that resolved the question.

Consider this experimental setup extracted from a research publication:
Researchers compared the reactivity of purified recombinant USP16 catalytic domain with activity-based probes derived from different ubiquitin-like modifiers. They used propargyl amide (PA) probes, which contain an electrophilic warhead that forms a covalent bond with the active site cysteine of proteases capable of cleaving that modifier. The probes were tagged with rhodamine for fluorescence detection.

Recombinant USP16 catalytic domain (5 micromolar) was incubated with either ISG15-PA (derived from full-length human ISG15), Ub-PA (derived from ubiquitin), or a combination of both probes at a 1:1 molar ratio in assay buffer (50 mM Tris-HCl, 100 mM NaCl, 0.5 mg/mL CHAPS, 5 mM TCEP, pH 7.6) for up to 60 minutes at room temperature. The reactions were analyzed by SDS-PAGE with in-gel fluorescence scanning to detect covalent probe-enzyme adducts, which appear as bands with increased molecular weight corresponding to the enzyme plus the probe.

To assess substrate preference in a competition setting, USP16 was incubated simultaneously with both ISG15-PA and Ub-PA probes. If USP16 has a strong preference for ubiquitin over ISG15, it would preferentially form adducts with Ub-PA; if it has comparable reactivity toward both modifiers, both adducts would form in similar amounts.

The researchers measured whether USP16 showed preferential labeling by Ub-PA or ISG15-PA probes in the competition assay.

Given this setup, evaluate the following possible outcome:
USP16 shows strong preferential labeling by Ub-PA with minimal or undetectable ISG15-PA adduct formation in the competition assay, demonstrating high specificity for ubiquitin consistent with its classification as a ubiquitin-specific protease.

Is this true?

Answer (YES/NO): NO